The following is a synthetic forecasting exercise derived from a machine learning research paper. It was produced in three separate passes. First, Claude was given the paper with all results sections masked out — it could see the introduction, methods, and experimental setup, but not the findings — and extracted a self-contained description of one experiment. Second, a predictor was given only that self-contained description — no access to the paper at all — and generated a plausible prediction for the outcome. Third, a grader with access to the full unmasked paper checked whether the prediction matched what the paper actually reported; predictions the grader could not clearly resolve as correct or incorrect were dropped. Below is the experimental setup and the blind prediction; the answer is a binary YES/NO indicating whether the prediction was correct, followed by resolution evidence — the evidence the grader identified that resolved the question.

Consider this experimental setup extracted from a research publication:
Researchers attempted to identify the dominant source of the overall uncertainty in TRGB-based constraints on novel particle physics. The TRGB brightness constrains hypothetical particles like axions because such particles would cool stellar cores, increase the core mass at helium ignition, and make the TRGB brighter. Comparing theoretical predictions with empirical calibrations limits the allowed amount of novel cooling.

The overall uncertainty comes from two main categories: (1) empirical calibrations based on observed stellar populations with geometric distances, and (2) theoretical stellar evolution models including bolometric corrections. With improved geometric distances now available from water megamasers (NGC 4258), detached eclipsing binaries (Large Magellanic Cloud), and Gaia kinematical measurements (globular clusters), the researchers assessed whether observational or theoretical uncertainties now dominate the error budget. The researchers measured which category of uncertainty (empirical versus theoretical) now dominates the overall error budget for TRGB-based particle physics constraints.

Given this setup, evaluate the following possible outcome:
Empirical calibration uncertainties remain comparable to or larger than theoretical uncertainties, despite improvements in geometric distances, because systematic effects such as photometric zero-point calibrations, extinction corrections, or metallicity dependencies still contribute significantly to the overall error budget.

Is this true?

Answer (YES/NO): NO